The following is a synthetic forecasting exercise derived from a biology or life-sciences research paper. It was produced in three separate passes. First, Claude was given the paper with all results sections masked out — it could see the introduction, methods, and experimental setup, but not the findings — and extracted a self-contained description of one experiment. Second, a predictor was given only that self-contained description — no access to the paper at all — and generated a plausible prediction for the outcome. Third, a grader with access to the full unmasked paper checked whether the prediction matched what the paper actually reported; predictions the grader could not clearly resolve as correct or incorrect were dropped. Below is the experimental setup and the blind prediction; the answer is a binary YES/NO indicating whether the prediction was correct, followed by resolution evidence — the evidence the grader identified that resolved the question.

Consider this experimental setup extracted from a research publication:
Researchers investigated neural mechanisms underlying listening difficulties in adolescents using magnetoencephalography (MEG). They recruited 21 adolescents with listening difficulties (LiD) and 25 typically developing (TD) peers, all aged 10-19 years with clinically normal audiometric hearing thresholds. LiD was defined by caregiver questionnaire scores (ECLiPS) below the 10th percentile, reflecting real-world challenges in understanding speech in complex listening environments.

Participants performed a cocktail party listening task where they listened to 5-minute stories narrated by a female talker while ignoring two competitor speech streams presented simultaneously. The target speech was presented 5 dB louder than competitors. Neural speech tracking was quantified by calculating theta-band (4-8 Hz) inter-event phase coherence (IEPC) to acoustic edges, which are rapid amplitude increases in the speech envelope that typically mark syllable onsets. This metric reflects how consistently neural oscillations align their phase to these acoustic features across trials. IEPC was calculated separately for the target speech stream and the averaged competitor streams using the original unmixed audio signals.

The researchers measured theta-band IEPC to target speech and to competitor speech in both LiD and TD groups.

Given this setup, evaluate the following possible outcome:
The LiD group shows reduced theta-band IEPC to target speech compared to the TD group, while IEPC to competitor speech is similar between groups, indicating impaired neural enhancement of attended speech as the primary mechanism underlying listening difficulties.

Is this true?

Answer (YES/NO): YES